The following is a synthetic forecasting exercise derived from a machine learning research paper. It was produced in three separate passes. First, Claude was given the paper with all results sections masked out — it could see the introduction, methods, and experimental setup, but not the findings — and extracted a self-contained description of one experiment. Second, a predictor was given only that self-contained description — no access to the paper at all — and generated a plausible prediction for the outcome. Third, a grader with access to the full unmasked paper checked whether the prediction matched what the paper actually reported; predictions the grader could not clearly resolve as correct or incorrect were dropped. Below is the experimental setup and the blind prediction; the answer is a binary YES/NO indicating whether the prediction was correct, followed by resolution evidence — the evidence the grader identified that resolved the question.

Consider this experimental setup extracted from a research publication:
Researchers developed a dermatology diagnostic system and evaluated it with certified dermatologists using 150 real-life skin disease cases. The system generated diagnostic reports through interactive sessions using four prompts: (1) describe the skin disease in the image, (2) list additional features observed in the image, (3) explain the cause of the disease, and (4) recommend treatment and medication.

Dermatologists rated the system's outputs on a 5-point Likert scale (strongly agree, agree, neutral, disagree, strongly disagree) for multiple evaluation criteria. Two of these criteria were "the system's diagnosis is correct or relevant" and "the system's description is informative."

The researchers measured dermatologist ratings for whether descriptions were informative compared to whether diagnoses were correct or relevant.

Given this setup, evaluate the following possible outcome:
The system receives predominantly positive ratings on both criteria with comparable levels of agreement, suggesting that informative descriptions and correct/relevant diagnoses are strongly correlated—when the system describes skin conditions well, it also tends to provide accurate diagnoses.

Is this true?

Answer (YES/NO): YES